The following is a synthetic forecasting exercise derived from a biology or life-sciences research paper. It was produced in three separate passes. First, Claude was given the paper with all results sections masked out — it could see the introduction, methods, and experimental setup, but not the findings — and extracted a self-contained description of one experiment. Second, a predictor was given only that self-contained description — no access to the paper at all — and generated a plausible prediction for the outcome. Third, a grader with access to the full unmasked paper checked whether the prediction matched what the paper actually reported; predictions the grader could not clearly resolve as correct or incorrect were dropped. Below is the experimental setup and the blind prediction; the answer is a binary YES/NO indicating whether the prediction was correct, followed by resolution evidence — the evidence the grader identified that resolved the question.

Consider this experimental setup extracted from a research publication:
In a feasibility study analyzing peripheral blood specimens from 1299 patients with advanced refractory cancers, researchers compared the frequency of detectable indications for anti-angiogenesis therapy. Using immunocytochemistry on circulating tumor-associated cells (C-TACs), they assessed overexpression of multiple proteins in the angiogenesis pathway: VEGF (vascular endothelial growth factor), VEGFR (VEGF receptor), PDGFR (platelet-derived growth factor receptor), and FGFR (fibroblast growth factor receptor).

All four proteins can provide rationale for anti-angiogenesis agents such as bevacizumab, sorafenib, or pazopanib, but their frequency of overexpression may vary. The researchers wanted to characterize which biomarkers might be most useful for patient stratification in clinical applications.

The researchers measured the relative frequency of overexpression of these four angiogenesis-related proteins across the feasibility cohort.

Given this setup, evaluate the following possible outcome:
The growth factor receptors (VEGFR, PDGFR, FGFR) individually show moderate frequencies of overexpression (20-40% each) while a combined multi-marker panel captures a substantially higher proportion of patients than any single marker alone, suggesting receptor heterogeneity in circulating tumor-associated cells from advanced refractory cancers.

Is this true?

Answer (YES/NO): NO